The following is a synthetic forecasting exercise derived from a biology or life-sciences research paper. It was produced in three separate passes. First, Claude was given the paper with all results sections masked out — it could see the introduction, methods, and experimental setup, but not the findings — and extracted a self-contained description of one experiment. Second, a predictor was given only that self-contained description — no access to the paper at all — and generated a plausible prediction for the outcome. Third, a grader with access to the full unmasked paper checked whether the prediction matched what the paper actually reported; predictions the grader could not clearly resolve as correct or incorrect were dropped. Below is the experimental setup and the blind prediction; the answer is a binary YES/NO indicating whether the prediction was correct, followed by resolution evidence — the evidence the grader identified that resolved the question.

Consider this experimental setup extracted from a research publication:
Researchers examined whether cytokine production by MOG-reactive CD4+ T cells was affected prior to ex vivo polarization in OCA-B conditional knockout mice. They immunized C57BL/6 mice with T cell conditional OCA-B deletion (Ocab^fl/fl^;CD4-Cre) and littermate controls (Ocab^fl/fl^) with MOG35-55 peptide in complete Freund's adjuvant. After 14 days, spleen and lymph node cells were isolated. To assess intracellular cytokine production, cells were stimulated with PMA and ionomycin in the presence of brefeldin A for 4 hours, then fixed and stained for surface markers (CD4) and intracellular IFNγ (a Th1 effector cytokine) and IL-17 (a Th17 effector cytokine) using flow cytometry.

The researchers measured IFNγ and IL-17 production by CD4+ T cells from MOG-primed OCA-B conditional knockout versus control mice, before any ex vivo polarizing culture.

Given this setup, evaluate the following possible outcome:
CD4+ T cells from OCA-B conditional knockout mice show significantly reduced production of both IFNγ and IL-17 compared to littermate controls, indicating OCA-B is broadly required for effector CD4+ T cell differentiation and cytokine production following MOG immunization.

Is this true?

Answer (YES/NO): NO